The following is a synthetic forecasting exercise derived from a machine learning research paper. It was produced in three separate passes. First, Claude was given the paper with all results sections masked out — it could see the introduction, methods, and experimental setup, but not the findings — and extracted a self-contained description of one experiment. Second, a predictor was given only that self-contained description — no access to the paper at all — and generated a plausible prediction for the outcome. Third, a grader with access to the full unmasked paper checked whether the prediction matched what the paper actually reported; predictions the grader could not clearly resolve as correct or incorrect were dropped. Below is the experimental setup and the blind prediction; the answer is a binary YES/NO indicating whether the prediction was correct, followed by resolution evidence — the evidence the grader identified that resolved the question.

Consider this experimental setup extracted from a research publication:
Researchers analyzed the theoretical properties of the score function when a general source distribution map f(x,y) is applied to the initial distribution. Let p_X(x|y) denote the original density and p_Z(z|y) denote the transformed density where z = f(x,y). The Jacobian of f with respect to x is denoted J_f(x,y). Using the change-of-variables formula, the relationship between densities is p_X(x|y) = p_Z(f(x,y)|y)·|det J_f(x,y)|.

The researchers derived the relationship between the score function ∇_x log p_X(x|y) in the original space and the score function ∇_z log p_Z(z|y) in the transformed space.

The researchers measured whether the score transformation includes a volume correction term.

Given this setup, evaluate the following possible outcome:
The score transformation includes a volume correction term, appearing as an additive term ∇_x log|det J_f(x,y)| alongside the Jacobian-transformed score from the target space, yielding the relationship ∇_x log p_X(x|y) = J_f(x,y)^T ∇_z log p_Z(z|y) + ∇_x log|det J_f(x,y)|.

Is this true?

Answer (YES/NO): YES